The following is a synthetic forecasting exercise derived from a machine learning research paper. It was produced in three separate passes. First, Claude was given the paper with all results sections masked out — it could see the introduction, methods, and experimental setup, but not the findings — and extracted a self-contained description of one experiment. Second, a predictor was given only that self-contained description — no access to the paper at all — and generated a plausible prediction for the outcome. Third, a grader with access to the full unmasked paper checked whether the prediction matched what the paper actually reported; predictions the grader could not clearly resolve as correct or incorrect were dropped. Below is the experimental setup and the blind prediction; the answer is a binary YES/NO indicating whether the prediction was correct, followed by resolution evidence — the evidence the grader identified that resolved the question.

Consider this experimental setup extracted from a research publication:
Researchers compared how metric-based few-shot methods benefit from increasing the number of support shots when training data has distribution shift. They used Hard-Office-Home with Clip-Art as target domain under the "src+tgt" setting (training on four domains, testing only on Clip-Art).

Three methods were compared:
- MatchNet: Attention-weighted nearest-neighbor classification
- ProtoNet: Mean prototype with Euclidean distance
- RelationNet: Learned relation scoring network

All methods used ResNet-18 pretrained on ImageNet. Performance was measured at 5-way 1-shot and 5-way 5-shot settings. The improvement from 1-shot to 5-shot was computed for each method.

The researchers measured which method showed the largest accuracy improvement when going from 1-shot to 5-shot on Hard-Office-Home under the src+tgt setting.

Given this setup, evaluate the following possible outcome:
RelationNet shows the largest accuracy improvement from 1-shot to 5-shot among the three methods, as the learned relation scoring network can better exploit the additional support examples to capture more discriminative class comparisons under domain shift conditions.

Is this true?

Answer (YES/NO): YES